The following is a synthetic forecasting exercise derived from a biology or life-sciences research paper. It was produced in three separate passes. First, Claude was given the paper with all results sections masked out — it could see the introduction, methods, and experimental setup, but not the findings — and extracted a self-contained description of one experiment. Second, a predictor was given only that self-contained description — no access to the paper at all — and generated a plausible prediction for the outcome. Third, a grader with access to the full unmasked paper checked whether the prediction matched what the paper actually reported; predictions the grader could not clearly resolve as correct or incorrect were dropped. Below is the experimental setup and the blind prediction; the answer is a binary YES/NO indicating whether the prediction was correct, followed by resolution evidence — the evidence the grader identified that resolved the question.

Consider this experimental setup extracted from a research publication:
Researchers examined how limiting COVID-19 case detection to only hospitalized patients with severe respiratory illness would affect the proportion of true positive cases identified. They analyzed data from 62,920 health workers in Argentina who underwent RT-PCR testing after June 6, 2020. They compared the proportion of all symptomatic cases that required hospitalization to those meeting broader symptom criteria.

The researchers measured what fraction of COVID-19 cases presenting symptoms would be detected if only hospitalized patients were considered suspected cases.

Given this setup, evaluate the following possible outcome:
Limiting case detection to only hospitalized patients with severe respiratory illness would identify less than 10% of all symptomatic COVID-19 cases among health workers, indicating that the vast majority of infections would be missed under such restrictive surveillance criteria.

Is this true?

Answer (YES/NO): YES